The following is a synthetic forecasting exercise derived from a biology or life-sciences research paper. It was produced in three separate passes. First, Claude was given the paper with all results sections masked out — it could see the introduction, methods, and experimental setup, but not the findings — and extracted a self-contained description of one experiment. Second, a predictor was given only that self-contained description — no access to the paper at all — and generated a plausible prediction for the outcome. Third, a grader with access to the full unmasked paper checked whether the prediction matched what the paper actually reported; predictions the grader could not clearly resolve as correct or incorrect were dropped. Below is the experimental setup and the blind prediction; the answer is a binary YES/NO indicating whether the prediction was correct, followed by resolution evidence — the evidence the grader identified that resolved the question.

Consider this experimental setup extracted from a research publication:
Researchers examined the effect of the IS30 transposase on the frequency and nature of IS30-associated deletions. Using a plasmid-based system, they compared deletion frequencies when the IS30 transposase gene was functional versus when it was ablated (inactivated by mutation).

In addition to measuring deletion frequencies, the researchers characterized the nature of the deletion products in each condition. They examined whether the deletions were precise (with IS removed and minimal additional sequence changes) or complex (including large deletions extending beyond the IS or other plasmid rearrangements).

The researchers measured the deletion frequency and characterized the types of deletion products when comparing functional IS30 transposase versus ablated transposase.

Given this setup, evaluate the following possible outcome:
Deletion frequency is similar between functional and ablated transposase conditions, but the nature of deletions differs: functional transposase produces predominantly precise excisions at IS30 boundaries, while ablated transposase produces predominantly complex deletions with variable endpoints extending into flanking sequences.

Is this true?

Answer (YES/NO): NO